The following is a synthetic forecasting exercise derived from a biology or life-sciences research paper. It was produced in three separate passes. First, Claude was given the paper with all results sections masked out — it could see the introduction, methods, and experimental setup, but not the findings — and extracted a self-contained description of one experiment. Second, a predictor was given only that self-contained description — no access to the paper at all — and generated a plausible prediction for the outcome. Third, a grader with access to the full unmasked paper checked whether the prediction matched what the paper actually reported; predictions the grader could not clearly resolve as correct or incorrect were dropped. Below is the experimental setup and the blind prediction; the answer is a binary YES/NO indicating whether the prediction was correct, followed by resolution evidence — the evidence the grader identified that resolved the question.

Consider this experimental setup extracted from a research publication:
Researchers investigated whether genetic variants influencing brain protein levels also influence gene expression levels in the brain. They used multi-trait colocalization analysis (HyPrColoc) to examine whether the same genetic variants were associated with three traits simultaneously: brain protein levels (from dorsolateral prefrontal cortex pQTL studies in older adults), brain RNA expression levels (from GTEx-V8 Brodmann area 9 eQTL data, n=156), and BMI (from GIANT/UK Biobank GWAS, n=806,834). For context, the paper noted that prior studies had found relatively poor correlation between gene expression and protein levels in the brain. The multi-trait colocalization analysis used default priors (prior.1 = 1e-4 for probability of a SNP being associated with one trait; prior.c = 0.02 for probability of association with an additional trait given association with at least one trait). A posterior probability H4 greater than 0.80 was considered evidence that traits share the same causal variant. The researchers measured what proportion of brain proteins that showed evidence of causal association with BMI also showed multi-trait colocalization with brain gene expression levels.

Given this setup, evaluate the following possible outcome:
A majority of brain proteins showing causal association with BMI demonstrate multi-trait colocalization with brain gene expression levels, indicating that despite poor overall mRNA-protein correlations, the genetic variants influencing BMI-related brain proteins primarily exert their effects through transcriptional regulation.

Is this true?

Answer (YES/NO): NO